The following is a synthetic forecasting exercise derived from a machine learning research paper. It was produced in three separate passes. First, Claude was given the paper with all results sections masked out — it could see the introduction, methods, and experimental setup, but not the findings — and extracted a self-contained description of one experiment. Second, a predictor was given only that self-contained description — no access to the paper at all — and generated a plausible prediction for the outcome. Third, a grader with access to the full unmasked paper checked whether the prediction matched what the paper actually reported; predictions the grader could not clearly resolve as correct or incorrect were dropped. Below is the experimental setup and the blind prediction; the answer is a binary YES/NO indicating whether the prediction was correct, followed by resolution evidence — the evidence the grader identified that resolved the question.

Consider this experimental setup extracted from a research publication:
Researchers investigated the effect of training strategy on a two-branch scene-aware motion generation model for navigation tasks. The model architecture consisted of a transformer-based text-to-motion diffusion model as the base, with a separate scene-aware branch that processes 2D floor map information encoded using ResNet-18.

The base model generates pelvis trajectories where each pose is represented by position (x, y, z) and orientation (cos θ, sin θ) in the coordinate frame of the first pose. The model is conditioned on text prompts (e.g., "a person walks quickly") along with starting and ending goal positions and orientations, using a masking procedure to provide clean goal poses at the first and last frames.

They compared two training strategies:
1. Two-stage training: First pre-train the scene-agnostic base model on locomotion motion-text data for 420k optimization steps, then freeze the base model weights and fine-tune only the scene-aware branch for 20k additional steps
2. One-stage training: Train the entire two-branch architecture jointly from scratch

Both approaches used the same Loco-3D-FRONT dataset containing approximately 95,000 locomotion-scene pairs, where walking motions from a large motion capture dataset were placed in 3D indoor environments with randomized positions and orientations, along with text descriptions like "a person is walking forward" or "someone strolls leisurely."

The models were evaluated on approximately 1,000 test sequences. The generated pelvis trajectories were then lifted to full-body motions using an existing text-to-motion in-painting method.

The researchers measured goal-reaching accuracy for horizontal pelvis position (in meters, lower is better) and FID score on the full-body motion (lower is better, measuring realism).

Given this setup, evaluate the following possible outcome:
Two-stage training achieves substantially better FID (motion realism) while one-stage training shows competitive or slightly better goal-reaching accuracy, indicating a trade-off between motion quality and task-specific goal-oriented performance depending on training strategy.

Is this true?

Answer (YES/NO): NO